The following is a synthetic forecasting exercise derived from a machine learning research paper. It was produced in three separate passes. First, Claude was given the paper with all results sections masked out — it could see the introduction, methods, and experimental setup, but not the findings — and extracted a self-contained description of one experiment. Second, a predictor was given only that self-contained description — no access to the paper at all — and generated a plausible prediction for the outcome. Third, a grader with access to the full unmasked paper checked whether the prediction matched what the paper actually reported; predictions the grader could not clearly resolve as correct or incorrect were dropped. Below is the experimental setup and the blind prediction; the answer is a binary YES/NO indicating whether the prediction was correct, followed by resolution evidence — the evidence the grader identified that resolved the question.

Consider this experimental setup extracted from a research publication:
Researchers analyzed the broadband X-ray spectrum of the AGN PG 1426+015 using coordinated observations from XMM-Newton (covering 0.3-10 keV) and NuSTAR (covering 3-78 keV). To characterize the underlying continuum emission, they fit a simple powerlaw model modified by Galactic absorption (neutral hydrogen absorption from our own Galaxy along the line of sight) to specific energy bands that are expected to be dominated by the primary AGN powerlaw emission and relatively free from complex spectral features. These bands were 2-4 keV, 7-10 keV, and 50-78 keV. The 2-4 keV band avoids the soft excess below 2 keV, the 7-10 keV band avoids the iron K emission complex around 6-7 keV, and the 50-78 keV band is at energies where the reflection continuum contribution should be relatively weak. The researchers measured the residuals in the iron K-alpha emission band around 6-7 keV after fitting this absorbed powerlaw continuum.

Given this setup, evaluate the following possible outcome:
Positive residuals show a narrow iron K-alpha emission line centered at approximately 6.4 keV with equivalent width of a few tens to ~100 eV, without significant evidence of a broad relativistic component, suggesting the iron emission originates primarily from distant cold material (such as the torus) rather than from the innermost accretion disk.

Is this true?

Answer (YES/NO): NO